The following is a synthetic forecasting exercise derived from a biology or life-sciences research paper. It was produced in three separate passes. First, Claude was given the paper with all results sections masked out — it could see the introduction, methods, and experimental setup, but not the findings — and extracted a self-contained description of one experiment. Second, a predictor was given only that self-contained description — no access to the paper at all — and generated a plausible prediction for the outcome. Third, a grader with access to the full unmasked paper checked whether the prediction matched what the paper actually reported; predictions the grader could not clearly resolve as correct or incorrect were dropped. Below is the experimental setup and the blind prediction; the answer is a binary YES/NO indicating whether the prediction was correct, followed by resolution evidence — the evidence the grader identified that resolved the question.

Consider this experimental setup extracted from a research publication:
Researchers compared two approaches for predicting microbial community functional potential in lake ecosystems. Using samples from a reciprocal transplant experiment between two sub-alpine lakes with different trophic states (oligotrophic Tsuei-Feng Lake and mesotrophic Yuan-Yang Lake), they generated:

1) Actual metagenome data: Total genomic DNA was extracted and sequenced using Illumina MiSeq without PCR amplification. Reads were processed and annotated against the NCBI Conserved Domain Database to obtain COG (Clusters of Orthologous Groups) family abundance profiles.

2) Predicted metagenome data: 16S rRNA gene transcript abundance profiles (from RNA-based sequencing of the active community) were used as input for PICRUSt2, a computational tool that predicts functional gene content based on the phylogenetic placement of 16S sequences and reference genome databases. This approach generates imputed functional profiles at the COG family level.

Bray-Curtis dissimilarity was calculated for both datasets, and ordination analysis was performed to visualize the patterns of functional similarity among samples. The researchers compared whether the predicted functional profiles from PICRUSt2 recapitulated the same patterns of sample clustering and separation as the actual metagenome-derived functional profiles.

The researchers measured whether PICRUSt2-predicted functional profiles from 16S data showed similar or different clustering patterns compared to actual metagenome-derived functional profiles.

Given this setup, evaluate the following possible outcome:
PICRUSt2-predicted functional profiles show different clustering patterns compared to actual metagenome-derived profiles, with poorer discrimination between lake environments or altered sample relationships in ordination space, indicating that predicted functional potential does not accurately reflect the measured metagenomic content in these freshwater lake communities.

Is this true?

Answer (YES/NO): NO